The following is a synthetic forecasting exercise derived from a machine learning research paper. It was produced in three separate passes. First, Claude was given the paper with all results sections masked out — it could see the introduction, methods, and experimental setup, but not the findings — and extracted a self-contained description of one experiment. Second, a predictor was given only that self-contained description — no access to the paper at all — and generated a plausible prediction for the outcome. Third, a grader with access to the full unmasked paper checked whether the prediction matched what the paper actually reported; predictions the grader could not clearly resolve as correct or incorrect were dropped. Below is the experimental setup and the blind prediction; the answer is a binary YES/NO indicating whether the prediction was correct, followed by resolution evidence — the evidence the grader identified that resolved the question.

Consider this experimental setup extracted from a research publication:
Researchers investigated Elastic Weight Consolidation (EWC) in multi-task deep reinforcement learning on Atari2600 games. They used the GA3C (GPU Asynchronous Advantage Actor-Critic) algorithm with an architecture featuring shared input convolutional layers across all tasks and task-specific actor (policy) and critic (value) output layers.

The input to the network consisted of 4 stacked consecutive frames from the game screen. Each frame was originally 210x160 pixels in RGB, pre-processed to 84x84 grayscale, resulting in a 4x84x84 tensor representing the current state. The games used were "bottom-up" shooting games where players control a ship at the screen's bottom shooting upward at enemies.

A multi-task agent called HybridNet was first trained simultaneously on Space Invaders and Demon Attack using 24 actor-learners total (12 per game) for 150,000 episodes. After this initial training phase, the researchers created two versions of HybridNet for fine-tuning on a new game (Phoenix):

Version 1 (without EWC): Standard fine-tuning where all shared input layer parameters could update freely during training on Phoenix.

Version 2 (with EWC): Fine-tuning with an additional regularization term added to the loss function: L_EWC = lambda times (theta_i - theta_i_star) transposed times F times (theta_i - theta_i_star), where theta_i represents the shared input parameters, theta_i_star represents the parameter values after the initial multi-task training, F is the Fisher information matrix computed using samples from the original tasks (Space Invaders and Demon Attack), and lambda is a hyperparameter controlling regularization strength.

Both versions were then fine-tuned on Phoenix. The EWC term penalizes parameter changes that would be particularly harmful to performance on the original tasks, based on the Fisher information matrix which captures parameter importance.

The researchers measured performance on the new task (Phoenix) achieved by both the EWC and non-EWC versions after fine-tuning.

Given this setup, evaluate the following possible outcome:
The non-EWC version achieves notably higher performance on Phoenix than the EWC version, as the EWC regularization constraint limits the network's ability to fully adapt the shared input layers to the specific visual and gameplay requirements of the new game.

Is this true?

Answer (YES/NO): YES